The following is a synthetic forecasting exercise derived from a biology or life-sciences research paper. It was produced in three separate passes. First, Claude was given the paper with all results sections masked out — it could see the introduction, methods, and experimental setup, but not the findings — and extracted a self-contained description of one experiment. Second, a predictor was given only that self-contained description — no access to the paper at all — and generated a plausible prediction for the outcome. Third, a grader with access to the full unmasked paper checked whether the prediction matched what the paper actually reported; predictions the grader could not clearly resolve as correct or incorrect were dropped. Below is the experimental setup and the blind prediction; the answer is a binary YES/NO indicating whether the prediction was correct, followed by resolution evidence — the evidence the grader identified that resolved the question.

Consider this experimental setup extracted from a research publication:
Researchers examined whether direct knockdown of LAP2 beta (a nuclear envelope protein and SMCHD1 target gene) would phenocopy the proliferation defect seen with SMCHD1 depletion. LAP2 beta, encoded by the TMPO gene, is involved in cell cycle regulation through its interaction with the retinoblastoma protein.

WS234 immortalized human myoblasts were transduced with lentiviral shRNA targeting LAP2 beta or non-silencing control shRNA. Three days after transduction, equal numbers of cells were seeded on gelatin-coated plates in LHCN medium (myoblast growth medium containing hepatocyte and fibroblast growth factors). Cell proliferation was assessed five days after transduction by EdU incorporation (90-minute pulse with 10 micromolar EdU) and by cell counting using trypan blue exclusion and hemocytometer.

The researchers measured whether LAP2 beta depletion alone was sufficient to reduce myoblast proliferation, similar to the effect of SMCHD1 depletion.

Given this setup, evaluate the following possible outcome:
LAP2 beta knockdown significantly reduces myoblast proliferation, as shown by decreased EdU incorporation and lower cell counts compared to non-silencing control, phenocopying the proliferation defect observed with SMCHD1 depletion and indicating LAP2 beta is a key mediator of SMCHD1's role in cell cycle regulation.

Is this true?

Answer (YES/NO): NO